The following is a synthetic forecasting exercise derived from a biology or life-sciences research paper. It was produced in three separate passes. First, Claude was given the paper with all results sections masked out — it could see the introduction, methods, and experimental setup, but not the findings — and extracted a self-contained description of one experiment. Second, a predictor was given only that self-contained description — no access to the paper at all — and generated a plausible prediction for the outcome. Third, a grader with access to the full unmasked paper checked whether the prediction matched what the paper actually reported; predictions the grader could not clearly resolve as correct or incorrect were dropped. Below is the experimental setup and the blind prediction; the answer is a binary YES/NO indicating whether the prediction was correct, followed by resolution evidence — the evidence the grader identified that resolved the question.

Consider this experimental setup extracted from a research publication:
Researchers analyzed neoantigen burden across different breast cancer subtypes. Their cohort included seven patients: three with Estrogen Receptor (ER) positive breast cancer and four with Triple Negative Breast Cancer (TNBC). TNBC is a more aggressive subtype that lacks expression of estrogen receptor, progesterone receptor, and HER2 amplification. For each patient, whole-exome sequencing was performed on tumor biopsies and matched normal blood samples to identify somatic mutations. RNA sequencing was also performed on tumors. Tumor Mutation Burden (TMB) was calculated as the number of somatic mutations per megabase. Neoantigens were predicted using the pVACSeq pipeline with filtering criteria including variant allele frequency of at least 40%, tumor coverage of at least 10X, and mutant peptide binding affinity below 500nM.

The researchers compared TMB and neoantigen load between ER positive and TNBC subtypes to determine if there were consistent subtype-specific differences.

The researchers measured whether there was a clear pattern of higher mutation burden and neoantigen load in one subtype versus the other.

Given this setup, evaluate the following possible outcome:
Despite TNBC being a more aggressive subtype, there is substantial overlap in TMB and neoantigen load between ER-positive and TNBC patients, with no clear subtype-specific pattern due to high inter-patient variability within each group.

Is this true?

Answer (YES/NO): YES